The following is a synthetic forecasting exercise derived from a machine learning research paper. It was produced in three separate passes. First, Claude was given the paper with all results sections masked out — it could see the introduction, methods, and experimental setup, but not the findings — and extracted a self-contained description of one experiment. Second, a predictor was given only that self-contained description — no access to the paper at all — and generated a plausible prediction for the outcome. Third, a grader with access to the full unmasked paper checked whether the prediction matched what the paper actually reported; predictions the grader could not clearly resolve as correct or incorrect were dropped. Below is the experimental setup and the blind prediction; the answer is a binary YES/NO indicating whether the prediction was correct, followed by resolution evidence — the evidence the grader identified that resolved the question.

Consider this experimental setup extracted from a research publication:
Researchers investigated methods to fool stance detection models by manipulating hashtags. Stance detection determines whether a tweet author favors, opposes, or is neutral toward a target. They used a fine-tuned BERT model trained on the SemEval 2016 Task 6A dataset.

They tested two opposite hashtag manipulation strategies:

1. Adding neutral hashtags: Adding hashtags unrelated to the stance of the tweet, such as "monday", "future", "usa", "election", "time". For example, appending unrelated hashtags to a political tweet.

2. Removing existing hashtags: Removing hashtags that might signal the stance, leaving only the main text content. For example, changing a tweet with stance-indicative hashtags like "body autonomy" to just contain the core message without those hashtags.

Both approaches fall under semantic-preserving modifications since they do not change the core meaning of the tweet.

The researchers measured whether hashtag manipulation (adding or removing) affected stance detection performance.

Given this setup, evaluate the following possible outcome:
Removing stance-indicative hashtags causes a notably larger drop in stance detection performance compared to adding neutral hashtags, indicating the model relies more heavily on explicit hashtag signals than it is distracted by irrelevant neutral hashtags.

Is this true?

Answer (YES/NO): NO